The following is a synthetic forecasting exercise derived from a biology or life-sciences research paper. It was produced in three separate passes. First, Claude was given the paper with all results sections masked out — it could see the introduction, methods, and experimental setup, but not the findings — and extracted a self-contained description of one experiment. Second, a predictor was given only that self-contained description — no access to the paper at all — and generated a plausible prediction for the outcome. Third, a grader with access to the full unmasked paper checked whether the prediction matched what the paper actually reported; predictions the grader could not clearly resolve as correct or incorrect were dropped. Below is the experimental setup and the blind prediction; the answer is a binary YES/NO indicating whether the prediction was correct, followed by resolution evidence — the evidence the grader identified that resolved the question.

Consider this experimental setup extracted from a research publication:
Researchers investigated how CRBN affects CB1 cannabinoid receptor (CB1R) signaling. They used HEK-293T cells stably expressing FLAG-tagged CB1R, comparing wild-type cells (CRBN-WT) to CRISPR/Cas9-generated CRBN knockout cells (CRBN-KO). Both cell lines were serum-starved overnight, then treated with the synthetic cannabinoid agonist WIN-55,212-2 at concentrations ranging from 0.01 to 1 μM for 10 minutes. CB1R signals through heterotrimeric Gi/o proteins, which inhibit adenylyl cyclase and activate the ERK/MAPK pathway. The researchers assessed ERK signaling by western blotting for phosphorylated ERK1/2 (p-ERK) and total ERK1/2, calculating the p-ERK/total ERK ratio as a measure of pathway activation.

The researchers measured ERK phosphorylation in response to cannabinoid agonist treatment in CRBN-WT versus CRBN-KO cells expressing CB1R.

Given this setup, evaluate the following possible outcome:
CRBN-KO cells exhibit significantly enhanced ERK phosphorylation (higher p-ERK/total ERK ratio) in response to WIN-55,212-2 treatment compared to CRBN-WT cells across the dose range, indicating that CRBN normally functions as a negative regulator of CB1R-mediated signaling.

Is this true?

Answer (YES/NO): NO